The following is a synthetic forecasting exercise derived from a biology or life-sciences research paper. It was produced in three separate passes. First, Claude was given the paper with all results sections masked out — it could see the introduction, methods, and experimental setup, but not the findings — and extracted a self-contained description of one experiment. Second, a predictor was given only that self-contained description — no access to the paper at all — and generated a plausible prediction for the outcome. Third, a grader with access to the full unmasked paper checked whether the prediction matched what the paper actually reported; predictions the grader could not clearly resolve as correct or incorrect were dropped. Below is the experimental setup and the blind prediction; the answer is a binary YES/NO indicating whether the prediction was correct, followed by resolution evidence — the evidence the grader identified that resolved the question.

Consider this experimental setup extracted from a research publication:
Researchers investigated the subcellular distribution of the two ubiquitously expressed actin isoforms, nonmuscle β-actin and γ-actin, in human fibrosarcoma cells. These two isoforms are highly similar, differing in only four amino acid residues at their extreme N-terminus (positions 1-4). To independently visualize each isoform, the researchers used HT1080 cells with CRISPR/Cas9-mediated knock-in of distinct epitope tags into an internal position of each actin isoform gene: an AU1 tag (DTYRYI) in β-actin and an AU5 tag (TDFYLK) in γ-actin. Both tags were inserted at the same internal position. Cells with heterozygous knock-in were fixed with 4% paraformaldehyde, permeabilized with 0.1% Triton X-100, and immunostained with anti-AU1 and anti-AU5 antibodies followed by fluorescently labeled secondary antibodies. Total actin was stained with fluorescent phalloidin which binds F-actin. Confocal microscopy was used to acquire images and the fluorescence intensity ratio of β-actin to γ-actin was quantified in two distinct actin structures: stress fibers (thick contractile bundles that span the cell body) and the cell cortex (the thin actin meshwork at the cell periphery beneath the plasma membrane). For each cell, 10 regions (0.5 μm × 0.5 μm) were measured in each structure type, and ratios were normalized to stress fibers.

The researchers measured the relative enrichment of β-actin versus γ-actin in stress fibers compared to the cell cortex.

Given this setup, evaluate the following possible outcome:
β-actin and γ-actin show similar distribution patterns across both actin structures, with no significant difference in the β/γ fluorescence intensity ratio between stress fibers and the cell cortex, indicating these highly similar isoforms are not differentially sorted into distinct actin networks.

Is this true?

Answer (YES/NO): NO